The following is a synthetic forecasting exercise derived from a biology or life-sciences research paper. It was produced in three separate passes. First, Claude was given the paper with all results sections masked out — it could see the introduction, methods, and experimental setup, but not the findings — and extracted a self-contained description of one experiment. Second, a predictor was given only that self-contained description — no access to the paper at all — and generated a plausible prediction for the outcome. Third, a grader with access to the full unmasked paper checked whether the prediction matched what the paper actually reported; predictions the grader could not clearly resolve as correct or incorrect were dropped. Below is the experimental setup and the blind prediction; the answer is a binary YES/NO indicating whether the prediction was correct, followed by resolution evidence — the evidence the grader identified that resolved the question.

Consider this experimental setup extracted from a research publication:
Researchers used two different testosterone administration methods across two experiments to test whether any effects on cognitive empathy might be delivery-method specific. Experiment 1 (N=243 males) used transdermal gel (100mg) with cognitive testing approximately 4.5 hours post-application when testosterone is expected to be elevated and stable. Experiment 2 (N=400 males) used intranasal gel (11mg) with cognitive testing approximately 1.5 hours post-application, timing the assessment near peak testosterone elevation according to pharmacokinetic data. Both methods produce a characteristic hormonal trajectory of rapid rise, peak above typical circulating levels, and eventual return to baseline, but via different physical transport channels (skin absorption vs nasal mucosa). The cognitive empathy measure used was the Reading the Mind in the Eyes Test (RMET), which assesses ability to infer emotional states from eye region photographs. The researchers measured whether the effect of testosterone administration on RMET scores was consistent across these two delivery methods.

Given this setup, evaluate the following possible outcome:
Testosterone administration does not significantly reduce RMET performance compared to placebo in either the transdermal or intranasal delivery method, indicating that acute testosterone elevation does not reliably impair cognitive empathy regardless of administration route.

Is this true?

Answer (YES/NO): YES